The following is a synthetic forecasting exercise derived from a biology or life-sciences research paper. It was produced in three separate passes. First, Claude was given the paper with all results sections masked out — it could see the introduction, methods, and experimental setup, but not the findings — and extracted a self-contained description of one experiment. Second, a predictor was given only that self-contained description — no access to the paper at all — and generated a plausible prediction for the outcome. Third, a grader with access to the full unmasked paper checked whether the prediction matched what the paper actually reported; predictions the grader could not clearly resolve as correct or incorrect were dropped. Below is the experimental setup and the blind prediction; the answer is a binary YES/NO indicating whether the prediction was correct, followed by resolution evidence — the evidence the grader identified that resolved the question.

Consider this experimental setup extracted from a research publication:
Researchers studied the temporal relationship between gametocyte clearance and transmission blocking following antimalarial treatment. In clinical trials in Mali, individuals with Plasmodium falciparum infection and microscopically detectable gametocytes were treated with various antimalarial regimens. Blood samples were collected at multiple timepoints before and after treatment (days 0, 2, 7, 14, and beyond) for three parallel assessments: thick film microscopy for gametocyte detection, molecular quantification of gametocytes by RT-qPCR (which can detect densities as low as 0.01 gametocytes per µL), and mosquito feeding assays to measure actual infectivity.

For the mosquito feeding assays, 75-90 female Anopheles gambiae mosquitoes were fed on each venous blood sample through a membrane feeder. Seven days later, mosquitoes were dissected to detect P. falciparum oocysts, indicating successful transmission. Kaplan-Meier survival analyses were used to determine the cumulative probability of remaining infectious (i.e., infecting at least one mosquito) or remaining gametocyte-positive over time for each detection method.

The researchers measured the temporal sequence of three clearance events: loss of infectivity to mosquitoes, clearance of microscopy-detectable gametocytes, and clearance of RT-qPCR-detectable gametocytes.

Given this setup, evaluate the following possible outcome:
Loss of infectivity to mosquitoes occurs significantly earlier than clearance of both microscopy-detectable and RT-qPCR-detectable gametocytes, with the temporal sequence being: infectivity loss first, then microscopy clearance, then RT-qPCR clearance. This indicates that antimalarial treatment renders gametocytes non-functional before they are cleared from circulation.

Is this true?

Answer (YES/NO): YES